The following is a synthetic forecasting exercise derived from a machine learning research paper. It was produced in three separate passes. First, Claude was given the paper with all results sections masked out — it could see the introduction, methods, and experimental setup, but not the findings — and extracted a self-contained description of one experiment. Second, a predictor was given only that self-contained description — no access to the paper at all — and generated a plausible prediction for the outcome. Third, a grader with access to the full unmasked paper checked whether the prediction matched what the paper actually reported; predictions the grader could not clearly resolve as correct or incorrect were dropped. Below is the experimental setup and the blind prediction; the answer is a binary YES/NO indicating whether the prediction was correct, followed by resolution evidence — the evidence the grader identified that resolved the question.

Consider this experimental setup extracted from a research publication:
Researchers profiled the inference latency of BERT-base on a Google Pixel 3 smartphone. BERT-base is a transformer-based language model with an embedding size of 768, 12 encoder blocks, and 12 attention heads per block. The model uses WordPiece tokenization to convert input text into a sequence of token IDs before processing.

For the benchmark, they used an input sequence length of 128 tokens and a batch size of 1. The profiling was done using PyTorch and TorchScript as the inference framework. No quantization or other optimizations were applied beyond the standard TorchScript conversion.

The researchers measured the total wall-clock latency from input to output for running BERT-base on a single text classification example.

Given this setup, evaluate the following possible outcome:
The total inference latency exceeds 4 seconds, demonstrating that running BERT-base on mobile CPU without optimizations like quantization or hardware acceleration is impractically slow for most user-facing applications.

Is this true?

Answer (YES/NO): NO